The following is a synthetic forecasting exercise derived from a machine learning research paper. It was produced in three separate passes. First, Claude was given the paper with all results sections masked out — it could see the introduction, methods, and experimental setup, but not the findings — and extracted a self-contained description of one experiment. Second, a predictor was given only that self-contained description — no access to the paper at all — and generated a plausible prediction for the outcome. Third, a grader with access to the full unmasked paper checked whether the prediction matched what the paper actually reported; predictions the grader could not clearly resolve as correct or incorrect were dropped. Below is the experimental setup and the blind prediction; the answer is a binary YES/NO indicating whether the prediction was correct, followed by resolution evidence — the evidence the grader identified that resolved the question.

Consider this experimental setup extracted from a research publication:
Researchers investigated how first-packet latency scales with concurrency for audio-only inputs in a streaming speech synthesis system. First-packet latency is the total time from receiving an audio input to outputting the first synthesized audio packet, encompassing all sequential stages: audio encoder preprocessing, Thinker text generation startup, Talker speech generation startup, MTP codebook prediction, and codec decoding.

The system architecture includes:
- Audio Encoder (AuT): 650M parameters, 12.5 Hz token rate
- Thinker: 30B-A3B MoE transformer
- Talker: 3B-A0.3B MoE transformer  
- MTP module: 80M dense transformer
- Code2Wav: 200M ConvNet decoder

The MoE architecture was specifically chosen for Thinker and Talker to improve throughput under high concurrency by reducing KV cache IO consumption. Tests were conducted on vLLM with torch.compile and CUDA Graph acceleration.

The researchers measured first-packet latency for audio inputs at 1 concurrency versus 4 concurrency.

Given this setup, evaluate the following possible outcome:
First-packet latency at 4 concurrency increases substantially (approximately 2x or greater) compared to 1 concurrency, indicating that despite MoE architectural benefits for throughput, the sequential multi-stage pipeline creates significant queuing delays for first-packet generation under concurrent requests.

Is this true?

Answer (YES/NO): YES